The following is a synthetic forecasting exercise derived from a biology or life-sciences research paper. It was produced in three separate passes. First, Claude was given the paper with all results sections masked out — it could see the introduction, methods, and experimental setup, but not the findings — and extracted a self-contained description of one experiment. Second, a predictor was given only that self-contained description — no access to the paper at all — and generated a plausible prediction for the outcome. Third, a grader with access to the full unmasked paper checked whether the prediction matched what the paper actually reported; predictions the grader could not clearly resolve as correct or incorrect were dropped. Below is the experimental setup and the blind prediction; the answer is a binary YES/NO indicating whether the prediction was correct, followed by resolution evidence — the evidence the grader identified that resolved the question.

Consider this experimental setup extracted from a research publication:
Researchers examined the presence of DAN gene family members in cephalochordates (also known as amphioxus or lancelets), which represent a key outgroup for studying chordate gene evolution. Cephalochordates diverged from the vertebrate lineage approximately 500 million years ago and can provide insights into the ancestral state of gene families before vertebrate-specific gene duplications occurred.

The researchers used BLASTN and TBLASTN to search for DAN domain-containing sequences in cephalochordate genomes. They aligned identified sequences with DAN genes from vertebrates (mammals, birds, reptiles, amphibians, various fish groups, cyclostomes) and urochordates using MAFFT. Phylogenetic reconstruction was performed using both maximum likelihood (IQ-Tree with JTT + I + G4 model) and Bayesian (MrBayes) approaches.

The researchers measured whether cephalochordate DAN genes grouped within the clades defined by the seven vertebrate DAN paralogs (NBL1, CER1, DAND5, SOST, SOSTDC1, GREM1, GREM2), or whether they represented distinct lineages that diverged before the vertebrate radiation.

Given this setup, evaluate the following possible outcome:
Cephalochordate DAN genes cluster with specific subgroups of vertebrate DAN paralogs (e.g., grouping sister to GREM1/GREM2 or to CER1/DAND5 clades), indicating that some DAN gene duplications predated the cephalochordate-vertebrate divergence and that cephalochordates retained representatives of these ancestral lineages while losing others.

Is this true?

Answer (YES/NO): YES